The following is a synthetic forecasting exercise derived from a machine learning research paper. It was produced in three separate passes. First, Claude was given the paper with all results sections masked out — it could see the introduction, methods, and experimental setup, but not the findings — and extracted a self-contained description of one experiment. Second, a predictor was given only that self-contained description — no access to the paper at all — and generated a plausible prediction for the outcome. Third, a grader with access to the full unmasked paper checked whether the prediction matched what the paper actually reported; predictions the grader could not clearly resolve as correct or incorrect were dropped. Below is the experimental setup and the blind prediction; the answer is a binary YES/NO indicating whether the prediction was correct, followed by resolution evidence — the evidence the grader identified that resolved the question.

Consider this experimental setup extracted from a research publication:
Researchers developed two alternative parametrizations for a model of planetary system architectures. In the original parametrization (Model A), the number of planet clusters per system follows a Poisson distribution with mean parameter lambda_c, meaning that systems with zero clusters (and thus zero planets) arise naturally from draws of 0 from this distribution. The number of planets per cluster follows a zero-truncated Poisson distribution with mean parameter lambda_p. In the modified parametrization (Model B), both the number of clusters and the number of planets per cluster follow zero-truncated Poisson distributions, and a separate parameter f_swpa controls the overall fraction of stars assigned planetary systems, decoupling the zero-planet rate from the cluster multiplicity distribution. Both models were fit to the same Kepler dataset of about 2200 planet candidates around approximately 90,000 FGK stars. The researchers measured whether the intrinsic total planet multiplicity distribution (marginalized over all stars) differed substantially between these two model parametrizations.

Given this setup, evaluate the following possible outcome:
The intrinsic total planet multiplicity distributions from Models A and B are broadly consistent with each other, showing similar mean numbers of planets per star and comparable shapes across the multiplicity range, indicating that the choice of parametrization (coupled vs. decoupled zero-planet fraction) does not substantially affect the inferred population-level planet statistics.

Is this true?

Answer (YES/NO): YES